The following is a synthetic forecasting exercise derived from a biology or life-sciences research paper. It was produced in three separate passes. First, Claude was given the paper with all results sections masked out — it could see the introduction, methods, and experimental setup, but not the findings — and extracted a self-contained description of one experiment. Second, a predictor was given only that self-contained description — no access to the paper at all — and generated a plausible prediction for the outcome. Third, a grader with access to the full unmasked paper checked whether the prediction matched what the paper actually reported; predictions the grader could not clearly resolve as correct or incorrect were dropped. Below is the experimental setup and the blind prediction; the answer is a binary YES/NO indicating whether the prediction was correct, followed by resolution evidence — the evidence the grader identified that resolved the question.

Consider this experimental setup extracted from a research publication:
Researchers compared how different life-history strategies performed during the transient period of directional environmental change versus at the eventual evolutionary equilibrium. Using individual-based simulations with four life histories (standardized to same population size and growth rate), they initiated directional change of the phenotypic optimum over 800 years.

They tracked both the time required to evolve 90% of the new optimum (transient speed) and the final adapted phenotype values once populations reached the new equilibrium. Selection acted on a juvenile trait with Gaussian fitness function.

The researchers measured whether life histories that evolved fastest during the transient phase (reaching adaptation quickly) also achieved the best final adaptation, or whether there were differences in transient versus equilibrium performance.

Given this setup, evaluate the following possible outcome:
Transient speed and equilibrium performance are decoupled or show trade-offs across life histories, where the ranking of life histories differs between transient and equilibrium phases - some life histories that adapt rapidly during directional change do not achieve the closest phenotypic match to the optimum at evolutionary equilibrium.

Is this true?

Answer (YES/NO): NO